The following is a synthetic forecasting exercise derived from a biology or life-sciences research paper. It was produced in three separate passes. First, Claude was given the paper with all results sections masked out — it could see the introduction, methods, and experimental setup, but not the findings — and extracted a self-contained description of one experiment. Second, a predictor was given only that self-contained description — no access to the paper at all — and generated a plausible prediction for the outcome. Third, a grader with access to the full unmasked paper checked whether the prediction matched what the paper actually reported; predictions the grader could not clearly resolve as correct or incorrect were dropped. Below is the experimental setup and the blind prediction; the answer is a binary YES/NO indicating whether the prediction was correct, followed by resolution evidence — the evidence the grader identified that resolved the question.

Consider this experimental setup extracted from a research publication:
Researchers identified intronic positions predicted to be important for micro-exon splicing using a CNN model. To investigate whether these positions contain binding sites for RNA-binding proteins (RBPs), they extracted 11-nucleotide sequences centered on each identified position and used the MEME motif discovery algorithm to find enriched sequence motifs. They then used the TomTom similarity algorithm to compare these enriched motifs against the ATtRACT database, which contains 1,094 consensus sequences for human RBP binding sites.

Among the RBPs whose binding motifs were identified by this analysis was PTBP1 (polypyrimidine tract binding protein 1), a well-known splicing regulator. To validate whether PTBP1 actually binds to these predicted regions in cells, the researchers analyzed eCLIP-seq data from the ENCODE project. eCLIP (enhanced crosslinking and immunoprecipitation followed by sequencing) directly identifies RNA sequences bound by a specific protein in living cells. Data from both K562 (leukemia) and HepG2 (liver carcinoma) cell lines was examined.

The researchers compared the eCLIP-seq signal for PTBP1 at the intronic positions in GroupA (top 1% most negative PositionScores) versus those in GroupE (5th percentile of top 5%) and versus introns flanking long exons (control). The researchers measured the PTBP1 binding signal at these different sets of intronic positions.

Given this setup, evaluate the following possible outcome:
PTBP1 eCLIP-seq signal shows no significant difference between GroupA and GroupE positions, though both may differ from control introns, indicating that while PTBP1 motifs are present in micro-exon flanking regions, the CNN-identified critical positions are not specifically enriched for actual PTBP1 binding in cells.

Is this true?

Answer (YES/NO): YES